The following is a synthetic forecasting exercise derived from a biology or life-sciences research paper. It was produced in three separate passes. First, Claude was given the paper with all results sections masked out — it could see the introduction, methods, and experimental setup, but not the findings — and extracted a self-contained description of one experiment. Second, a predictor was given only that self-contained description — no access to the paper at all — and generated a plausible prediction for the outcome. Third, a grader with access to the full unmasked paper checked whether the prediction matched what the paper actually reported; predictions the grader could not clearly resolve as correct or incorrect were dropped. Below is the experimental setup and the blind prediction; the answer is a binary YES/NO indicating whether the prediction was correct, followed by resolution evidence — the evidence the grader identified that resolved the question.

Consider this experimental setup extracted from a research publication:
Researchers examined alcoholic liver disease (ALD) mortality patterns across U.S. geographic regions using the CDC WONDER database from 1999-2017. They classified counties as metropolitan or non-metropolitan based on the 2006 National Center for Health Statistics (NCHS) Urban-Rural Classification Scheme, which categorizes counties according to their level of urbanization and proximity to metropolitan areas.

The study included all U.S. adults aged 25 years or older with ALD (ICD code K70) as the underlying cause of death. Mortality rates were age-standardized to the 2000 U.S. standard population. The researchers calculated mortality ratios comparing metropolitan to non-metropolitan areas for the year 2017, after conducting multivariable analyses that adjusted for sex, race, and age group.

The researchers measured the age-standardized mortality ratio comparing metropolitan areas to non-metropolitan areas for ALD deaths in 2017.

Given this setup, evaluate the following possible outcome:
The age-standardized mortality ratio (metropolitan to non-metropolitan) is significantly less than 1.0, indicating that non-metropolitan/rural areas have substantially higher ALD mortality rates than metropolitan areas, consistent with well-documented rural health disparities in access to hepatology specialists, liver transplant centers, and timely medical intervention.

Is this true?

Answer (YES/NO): YES